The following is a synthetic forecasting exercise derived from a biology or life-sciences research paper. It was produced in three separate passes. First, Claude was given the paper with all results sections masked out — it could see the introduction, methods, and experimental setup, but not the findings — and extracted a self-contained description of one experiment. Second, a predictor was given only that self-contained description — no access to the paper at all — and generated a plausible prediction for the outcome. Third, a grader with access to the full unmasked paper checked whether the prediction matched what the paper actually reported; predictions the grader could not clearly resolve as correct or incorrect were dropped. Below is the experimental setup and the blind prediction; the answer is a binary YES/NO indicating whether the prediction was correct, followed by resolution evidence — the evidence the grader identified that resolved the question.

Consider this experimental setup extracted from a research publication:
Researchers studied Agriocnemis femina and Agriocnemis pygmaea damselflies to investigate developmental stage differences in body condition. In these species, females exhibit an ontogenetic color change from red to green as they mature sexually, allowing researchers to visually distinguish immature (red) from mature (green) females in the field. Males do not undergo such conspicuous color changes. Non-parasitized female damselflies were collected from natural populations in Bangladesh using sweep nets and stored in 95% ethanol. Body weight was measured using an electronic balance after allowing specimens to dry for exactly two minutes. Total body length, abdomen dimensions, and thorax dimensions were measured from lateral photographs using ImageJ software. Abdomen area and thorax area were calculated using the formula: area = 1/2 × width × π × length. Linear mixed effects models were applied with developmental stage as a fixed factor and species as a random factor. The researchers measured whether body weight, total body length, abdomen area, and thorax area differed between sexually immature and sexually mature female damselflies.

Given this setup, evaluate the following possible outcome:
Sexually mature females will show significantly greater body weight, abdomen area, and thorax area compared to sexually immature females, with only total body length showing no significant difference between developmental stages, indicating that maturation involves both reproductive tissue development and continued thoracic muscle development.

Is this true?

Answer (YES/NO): NO